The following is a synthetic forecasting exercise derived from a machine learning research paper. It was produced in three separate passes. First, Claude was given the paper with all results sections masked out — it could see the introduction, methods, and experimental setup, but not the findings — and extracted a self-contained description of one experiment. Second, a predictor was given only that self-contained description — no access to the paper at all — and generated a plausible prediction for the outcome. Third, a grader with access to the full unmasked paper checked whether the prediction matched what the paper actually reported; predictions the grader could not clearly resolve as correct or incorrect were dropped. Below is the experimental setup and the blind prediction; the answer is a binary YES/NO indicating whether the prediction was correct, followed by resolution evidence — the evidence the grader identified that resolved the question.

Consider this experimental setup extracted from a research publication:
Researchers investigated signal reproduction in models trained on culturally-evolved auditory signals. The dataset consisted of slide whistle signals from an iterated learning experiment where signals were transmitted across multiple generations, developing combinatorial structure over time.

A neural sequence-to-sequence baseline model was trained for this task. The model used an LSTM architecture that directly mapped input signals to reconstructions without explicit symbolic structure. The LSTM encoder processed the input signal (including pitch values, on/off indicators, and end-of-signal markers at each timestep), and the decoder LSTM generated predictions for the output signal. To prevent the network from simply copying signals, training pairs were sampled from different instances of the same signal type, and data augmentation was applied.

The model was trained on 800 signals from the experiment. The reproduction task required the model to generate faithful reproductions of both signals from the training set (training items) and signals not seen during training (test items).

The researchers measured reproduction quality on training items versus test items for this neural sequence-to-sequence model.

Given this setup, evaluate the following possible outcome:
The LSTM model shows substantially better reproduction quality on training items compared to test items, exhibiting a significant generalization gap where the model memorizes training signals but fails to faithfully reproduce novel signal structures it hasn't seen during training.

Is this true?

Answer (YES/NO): YES